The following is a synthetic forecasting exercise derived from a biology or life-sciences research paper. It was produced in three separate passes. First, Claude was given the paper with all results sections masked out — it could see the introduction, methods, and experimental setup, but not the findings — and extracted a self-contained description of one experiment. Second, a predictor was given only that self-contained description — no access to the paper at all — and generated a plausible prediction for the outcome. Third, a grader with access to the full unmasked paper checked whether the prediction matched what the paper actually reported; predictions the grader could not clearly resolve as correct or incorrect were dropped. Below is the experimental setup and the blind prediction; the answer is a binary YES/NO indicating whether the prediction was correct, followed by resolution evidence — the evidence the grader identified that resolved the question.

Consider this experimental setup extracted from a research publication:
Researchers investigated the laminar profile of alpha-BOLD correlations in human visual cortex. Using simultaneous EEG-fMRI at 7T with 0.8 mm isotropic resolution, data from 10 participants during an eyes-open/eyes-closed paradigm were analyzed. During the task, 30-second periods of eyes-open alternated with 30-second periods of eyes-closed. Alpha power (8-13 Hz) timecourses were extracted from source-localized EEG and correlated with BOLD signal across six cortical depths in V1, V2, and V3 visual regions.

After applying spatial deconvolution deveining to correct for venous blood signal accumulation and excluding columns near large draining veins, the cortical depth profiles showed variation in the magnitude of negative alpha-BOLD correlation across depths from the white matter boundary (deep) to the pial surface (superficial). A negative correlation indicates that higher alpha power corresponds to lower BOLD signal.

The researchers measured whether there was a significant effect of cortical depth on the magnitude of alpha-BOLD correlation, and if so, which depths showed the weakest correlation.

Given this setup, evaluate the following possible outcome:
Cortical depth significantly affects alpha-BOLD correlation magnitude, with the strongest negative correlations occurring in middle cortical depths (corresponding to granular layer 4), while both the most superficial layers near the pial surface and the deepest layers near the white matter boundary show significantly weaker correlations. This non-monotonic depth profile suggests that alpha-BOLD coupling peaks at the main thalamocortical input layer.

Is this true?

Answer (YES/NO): NO